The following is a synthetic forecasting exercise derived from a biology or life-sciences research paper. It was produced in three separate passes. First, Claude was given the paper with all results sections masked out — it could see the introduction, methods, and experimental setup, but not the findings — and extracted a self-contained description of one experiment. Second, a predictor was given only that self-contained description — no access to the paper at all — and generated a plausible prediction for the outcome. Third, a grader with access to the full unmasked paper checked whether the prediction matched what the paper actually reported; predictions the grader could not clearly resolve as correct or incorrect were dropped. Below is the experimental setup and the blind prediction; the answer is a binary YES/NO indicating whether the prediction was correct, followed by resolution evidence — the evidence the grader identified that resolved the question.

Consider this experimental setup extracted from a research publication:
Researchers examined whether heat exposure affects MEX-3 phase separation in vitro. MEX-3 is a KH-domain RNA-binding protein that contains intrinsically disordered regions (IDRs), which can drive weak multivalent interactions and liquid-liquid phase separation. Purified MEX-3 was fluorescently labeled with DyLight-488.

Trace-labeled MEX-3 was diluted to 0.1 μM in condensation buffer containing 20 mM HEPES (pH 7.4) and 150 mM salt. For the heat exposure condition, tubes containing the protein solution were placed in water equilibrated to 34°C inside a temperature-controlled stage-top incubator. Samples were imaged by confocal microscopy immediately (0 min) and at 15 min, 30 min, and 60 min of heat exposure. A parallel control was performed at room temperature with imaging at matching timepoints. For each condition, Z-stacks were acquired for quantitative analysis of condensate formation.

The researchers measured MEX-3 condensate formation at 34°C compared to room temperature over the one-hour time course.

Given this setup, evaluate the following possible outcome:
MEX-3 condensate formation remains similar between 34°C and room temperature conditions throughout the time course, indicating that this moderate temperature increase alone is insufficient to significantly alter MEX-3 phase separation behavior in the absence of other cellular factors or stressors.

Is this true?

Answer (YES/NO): NO